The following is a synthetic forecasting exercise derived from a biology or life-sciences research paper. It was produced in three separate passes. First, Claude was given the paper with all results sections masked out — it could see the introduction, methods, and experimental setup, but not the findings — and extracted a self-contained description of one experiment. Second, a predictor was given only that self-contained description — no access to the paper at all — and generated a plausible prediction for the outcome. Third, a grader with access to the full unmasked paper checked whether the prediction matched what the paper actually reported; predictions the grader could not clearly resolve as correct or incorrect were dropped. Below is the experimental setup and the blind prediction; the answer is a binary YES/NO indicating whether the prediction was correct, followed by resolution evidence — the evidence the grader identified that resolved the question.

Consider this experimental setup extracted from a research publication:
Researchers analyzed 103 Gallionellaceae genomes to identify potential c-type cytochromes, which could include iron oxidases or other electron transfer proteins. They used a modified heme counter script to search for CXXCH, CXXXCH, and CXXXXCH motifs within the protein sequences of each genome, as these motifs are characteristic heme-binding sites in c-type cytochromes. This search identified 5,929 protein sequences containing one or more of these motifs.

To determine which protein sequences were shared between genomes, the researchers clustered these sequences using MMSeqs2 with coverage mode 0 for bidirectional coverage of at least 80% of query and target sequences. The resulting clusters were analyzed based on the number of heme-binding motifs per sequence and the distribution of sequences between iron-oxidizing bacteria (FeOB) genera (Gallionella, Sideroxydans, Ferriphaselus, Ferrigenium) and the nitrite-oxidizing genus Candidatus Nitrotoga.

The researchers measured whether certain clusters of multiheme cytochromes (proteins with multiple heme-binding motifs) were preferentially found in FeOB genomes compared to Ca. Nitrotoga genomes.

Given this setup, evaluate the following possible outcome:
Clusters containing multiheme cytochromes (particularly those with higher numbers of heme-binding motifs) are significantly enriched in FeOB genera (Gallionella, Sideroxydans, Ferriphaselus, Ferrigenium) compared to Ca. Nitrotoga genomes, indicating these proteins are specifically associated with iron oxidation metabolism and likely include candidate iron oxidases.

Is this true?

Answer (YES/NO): YES